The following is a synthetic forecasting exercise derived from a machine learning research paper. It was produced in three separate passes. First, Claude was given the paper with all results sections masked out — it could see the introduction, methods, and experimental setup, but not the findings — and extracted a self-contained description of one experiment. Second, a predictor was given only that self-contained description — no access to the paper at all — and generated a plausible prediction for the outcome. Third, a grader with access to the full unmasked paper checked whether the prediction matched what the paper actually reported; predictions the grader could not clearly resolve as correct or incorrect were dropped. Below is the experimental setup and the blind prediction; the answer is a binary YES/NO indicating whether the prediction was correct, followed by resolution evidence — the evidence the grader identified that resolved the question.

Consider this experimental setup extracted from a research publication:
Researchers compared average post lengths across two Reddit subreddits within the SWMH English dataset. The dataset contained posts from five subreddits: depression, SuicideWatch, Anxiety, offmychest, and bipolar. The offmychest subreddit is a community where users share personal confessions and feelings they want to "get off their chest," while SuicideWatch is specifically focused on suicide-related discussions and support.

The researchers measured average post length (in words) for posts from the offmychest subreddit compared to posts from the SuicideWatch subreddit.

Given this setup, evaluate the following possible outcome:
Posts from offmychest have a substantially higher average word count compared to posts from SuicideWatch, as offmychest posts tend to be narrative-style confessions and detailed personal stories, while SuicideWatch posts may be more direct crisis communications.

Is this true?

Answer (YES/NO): YES